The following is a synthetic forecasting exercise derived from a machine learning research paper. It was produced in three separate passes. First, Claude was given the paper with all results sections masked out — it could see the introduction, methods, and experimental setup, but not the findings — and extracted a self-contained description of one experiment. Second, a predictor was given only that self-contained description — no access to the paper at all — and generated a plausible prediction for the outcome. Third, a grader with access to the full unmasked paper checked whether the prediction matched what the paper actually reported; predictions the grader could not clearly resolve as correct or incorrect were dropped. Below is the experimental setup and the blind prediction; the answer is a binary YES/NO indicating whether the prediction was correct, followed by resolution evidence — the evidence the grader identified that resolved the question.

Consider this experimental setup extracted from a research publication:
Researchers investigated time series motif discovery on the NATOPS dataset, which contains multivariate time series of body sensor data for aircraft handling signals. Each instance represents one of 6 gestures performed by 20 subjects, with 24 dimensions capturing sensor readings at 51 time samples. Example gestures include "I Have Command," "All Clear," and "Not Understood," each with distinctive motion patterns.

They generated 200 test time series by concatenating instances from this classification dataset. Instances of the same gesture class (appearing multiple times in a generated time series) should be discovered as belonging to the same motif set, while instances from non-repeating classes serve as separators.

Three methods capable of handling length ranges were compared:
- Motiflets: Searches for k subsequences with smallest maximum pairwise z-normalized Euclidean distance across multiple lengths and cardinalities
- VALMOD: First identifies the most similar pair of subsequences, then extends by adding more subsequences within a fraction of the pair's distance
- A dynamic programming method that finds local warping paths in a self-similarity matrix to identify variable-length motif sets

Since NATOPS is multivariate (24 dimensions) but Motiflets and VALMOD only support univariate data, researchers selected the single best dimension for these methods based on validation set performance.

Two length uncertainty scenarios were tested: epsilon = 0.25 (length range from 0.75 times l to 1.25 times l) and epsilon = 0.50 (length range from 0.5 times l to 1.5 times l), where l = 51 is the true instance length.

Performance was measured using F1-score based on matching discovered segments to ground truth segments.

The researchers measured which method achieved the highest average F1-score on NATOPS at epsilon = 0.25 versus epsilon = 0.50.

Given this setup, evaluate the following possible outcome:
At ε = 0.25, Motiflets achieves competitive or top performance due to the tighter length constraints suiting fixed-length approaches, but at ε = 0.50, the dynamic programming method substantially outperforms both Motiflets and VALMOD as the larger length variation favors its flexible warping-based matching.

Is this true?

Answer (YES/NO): NO